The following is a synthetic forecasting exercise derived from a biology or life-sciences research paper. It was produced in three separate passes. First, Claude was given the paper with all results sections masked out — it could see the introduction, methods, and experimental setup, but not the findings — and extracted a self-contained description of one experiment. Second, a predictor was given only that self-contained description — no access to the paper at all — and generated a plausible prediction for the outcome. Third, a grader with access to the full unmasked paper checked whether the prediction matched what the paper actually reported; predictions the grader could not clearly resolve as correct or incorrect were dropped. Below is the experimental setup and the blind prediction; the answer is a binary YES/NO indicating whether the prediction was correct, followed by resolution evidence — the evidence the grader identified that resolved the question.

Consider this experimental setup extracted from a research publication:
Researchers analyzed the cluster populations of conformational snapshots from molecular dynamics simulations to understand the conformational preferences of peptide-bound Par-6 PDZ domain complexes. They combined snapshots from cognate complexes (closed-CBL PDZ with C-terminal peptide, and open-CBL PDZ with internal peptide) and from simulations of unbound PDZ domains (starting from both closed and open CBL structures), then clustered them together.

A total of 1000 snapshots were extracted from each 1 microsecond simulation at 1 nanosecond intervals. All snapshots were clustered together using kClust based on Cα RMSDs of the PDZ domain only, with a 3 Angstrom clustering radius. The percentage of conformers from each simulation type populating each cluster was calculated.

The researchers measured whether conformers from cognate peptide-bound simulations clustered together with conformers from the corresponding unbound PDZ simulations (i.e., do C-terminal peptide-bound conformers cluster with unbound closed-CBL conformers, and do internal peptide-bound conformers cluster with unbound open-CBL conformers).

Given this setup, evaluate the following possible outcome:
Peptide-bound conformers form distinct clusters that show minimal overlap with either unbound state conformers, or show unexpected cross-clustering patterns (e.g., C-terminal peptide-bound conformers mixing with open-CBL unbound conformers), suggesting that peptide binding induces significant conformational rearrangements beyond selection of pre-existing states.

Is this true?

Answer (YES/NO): YES